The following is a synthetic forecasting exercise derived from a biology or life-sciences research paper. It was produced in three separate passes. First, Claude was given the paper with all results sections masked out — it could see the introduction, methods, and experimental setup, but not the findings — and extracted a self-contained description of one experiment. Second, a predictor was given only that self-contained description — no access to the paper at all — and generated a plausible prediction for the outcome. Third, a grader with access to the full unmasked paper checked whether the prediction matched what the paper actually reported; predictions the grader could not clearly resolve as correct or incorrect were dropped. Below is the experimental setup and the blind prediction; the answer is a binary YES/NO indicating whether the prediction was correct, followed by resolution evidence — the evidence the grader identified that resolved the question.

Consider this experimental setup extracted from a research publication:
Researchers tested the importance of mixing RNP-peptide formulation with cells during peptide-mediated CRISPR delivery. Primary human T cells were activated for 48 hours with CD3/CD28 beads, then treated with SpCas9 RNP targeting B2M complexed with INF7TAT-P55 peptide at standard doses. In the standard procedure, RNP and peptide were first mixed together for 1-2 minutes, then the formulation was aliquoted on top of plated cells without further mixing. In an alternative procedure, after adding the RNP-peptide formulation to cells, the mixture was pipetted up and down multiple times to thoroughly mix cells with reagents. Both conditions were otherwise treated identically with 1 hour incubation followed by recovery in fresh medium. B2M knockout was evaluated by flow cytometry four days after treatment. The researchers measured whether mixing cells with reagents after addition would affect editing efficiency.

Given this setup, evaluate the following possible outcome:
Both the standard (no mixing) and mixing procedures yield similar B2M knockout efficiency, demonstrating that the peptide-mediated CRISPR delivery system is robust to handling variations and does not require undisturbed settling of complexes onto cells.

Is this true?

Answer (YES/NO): NO